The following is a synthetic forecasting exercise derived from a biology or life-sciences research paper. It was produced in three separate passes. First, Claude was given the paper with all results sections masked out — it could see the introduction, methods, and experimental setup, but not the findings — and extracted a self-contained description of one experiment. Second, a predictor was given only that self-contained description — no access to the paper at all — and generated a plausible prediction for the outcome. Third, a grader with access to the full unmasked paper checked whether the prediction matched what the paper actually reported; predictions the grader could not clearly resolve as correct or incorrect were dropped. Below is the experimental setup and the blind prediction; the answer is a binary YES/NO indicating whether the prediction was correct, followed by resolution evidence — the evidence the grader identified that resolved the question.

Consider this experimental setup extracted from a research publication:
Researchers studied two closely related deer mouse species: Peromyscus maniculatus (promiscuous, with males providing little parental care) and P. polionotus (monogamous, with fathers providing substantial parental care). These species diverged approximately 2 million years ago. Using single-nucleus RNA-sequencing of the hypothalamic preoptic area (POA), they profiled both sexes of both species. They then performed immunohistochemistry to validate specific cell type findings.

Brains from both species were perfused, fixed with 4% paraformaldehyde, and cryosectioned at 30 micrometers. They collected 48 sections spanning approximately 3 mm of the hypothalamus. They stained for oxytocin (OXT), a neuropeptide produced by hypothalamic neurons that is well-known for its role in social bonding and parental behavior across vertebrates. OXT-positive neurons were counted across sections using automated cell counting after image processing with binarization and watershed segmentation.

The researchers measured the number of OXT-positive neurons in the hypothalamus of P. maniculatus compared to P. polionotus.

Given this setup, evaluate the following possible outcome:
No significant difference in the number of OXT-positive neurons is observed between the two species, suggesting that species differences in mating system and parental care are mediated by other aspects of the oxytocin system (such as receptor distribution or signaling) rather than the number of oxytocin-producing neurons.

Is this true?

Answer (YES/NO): NO